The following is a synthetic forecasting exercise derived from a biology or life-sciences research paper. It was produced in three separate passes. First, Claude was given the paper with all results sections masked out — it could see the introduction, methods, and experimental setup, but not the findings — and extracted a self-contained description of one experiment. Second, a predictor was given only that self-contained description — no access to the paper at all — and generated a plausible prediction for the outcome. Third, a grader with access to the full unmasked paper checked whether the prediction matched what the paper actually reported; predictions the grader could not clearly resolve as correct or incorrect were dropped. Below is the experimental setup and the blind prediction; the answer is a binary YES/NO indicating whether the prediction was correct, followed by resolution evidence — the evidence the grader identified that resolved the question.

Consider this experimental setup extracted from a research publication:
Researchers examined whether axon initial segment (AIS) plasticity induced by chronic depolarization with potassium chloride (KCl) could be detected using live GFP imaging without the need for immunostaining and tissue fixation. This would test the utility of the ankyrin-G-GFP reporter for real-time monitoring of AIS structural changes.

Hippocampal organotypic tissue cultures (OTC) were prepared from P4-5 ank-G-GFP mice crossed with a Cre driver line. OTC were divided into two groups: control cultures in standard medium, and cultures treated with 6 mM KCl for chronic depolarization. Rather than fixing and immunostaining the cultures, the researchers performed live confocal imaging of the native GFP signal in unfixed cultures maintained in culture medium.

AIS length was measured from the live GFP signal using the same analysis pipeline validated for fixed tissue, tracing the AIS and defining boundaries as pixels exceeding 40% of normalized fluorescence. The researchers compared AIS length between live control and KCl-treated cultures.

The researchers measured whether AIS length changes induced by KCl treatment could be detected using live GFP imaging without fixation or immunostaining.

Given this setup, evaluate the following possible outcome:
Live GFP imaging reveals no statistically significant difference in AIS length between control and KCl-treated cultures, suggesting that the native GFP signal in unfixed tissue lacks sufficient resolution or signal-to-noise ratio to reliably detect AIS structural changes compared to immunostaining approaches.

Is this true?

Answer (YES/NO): NO